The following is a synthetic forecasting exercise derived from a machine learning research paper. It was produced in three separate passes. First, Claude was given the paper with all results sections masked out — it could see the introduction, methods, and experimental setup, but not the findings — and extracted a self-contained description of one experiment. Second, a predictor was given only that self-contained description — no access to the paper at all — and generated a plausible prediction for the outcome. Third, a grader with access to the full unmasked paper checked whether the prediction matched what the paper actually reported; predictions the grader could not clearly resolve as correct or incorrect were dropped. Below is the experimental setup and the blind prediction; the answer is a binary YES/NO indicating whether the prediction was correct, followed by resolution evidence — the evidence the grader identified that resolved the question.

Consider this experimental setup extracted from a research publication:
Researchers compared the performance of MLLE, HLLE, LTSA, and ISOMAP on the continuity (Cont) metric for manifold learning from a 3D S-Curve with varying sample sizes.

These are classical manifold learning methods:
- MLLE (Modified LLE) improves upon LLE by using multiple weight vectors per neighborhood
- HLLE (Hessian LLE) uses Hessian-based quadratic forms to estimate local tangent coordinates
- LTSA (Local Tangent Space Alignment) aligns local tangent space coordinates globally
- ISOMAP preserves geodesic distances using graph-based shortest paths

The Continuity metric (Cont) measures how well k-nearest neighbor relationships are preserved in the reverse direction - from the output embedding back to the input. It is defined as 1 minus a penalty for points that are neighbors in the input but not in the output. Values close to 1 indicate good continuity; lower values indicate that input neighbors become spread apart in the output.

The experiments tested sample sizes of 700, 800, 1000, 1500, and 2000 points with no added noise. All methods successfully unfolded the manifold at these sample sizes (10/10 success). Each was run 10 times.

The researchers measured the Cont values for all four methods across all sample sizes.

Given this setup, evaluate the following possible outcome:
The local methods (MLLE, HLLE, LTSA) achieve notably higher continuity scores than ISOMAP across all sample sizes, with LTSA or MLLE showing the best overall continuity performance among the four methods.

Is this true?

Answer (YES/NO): NO